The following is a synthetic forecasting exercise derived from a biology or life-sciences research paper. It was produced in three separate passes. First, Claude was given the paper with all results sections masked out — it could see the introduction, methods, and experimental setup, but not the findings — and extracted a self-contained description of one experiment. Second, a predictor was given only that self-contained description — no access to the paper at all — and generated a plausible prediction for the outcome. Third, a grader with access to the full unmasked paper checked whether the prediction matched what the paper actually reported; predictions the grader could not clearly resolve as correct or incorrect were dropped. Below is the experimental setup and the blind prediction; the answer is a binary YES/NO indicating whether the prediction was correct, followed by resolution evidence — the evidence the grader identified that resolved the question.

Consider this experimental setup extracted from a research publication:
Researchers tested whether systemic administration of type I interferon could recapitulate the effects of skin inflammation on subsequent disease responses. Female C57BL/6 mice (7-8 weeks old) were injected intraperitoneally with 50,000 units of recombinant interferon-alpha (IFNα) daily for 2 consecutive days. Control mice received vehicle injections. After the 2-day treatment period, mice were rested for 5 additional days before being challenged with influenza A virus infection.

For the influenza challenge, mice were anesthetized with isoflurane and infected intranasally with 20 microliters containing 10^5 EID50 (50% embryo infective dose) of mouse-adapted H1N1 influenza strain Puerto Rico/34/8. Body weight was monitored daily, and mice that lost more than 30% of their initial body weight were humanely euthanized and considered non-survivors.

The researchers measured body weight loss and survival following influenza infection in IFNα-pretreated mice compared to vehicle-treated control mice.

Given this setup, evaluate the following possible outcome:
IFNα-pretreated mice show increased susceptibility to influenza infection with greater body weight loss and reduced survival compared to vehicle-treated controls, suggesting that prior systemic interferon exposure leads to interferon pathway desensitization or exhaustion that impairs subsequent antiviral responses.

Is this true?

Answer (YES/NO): YES